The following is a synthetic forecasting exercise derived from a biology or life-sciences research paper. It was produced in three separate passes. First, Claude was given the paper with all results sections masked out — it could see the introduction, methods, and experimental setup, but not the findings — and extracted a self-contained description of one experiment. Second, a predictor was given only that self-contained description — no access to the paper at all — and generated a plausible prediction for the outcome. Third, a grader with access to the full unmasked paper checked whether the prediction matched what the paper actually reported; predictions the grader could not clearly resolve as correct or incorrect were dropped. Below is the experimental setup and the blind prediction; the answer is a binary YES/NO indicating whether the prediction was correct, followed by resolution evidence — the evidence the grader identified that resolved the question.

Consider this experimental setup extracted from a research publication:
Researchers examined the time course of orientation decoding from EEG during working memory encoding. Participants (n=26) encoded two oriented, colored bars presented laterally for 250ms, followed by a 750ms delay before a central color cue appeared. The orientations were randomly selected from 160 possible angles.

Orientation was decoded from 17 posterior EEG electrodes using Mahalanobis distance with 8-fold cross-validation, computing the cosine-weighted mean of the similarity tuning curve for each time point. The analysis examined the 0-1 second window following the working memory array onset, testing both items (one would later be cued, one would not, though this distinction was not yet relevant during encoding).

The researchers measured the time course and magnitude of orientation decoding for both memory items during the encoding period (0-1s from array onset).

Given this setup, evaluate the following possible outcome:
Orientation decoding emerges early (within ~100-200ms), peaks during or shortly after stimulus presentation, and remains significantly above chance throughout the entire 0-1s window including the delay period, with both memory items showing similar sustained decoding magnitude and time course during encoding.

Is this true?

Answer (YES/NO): NO